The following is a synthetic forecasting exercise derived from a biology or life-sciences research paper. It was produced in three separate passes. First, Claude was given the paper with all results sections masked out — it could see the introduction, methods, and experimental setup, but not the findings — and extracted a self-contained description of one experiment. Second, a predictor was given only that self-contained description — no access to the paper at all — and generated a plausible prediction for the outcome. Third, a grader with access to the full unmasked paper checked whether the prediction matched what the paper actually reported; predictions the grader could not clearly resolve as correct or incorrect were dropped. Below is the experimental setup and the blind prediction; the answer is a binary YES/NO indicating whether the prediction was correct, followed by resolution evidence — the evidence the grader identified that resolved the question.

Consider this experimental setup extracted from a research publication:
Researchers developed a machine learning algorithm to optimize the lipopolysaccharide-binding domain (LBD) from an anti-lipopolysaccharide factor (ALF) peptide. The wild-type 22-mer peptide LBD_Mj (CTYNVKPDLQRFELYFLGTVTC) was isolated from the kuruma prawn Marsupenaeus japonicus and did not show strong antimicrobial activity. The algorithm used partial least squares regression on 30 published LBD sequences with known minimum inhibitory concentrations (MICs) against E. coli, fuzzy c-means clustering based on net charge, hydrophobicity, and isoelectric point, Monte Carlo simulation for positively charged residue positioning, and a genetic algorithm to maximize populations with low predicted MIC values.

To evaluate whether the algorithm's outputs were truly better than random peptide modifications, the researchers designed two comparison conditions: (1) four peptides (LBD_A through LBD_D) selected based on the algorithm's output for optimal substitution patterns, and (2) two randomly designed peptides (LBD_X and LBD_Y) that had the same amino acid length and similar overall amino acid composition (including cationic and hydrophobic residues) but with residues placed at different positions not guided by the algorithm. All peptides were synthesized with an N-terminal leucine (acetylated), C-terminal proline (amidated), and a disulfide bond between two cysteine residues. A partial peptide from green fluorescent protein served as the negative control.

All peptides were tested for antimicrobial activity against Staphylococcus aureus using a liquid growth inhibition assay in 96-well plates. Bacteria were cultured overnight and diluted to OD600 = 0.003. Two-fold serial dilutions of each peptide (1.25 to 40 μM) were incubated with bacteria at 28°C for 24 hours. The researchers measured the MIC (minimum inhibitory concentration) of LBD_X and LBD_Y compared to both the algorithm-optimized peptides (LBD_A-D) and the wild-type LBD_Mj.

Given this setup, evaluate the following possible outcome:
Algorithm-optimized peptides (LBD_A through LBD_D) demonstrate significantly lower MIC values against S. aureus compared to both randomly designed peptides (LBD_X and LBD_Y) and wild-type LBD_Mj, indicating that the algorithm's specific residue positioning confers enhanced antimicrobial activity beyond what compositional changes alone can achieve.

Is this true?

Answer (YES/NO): YES